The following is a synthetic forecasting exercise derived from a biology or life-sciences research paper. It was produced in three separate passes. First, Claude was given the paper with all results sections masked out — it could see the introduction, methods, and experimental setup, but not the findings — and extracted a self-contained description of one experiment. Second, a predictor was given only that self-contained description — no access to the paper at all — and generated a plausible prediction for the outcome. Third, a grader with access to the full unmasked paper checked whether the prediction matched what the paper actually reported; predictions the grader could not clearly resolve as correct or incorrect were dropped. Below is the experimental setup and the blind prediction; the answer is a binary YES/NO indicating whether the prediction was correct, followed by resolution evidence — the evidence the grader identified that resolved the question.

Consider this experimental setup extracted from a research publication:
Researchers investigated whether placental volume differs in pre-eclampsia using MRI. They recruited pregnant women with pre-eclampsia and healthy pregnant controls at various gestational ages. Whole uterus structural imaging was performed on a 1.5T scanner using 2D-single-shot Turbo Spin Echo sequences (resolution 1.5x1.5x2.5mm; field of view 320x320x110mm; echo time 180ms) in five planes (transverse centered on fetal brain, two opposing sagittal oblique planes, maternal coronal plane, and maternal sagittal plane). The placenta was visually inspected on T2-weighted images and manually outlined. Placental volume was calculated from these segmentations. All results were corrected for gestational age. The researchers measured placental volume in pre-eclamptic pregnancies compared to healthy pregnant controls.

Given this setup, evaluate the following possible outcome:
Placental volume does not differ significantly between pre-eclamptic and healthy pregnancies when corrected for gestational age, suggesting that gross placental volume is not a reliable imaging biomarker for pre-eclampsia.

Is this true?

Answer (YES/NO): NO